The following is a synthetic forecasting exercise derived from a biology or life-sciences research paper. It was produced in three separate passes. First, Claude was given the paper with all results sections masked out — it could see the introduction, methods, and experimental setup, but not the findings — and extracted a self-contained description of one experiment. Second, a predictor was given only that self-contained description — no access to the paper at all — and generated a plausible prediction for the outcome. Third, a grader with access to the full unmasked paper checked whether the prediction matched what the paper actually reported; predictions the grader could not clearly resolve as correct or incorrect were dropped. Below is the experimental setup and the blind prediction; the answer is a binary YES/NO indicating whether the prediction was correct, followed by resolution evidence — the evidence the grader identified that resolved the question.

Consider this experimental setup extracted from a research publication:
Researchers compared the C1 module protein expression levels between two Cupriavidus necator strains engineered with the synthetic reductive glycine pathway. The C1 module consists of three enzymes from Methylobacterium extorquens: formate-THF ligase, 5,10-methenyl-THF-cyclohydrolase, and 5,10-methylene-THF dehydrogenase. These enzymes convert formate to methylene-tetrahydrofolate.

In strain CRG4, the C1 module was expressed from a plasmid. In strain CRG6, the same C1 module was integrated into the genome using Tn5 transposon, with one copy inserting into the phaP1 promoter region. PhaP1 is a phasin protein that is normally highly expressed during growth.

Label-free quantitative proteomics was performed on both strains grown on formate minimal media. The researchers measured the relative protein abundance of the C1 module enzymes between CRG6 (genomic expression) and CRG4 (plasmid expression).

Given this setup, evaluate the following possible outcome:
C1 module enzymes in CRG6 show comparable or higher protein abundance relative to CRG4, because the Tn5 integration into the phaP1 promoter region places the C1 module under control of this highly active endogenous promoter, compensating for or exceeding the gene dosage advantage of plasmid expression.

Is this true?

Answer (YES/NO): YES